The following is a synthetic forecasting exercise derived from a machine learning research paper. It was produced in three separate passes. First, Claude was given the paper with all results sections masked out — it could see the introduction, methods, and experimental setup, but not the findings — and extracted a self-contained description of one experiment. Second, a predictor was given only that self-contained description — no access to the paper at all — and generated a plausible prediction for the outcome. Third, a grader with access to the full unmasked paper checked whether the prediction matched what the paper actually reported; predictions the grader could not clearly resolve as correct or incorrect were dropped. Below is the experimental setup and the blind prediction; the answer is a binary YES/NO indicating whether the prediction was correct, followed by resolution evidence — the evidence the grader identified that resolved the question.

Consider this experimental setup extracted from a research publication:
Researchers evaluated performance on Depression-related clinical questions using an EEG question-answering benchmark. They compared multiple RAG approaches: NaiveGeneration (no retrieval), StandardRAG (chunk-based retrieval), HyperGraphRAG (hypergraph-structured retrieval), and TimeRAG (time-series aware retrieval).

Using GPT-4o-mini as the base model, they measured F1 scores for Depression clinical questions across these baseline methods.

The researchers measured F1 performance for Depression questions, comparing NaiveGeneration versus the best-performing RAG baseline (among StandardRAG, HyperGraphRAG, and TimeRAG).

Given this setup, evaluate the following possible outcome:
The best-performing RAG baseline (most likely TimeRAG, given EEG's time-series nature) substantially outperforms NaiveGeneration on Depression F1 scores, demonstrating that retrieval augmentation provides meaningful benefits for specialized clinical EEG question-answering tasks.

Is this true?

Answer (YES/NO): NO